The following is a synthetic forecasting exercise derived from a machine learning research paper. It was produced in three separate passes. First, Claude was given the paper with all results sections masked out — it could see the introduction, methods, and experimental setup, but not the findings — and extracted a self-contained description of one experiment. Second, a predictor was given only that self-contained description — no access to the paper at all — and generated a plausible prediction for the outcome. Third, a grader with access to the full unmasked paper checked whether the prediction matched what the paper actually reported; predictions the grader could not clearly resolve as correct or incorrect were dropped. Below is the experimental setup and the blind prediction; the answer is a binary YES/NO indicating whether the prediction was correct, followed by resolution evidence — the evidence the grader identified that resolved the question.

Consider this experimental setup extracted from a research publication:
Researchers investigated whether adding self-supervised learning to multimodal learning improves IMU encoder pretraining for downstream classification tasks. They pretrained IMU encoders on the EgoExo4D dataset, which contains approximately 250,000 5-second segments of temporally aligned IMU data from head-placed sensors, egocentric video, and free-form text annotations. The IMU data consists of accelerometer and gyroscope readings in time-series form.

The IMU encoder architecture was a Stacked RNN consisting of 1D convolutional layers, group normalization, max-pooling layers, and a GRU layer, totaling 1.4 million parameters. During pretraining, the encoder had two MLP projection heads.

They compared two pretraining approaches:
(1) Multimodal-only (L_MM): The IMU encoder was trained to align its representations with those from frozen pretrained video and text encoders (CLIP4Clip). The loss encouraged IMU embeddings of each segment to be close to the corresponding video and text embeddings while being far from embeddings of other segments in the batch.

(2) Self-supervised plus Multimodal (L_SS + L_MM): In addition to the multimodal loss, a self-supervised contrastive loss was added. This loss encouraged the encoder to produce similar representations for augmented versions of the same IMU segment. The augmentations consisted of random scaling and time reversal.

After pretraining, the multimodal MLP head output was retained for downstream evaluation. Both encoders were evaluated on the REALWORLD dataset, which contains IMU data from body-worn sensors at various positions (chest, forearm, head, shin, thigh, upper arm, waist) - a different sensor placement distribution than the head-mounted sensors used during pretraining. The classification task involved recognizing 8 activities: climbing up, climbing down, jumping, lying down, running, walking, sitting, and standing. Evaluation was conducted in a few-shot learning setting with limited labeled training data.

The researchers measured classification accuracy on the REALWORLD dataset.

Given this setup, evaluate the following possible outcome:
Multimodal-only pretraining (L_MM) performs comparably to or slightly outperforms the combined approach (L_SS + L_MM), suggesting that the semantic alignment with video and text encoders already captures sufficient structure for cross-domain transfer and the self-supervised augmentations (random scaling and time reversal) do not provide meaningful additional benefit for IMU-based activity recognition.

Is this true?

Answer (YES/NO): NO